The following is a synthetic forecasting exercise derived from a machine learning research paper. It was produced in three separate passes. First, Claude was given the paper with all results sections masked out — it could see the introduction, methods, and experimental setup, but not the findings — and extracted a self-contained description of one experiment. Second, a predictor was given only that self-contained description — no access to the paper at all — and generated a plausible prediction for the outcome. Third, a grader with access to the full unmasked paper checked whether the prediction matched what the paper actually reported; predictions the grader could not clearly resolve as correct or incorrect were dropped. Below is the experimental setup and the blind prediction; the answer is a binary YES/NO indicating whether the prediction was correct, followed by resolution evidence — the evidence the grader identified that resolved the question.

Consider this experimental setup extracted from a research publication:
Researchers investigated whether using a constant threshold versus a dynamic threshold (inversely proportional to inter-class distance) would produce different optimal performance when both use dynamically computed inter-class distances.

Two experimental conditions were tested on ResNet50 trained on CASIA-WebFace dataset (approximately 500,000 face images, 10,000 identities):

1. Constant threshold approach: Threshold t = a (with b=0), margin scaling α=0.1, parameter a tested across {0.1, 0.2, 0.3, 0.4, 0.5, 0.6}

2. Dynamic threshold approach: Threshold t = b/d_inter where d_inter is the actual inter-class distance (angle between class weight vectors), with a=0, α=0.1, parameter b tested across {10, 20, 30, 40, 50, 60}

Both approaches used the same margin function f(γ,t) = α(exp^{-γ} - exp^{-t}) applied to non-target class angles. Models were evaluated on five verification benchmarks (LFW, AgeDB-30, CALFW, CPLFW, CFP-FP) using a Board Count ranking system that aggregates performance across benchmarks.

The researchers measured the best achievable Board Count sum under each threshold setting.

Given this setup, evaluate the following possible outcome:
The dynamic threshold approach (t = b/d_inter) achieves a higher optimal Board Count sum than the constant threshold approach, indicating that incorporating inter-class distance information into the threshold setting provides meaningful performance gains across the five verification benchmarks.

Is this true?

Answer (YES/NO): NO